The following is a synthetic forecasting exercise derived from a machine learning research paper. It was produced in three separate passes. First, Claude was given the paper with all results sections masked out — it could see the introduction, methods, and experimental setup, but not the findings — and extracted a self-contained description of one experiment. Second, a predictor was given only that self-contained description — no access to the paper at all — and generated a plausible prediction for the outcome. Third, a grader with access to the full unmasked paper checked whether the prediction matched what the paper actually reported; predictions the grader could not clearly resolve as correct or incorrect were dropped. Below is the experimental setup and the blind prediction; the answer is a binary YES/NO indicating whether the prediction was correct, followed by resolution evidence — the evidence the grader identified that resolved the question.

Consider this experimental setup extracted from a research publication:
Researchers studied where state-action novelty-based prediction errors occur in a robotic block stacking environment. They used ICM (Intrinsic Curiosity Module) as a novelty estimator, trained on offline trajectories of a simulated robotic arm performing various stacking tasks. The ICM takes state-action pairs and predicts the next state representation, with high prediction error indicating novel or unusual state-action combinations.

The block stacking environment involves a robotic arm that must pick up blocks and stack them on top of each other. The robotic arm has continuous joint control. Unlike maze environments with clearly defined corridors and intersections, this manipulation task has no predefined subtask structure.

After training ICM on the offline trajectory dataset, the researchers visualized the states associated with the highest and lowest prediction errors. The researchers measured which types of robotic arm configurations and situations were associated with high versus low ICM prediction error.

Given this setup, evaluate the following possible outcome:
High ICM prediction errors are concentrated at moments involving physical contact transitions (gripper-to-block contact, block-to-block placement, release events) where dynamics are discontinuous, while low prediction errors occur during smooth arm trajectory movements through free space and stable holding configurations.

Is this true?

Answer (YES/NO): NO